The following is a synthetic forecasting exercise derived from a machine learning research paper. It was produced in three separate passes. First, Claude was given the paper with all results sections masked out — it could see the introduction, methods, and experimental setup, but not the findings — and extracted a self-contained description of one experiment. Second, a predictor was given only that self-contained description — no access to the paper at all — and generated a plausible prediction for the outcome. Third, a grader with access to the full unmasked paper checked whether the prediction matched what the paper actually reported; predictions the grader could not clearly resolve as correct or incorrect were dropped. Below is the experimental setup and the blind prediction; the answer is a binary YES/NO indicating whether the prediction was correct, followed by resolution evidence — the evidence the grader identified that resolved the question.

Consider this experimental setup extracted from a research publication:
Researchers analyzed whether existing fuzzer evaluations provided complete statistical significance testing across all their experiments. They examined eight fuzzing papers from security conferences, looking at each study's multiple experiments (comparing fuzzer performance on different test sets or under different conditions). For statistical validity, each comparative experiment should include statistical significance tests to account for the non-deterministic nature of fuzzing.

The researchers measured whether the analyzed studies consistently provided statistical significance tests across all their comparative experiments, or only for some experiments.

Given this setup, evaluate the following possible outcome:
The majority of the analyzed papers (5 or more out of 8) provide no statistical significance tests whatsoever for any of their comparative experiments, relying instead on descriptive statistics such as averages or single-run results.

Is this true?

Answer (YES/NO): NO